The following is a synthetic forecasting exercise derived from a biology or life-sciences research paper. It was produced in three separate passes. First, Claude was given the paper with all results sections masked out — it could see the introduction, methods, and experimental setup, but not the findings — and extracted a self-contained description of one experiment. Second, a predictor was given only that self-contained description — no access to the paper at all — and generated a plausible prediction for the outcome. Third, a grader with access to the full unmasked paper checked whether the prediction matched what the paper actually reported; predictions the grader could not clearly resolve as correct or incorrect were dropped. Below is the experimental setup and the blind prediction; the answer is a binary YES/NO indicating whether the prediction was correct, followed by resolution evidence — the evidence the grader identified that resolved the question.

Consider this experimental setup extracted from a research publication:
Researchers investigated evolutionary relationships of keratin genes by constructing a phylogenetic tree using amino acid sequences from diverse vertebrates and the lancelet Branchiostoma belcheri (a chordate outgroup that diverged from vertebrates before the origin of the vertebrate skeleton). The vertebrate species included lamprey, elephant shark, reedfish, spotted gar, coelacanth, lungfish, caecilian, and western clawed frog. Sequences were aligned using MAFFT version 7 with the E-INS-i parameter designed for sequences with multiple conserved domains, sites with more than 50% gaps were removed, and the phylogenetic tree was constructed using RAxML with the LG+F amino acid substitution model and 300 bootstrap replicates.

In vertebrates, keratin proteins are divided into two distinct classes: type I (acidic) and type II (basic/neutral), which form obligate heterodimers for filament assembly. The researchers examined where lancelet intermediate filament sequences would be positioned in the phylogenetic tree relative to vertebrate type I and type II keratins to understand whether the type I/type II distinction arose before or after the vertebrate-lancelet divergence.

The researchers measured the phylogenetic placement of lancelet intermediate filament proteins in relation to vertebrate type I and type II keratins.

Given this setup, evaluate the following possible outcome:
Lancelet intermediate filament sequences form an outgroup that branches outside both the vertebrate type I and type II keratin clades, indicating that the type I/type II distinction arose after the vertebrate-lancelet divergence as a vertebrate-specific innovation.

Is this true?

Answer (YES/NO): YES